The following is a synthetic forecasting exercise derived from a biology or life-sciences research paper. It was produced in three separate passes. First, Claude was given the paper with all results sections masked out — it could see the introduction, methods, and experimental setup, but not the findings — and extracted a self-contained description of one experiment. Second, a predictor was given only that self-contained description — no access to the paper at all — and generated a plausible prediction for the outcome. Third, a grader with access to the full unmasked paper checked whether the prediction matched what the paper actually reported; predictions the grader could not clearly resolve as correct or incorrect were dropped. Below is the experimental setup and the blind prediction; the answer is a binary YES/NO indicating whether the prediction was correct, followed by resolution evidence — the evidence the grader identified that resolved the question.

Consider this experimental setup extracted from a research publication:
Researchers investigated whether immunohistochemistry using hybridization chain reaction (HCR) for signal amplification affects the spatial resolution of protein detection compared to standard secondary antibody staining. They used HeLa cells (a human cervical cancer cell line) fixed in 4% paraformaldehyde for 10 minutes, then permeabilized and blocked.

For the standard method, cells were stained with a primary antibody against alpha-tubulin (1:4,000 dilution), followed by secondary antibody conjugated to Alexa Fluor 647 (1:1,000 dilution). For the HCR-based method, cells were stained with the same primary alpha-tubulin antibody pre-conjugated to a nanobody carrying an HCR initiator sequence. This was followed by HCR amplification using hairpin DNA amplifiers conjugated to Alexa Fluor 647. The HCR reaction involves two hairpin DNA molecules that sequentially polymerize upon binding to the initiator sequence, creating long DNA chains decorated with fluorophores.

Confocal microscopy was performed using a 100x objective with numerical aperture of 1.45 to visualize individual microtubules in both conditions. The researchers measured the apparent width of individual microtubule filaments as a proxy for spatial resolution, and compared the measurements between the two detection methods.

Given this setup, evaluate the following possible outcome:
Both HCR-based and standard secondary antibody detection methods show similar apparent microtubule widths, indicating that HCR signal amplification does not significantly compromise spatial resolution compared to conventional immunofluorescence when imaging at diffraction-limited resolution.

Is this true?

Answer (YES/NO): YES